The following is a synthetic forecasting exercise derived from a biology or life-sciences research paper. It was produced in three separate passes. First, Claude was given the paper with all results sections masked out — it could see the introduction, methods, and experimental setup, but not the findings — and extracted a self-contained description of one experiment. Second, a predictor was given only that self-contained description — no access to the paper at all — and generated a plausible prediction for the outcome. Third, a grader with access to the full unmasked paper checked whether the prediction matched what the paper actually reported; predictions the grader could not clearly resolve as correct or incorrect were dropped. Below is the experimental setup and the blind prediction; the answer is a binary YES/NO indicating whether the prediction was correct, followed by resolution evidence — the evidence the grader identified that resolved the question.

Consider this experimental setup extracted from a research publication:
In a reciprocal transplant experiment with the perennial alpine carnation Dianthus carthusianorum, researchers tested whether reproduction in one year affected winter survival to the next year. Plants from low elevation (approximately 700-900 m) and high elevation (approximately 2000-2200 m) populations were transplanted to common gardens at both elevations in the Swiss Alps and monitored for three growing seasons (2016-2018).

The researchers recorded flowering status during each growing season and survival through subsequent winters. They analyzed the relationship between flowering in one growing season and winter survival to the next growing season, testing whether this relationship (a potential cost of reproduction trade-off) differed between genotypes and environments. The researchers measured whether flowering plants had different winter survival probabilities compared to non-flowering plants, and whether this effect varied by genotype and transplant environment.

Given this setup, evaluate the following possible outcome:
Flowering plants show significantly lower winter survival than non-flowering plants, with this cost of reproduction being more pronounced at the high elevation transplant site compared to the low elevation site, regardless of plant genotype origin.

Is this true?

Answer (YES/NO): NO